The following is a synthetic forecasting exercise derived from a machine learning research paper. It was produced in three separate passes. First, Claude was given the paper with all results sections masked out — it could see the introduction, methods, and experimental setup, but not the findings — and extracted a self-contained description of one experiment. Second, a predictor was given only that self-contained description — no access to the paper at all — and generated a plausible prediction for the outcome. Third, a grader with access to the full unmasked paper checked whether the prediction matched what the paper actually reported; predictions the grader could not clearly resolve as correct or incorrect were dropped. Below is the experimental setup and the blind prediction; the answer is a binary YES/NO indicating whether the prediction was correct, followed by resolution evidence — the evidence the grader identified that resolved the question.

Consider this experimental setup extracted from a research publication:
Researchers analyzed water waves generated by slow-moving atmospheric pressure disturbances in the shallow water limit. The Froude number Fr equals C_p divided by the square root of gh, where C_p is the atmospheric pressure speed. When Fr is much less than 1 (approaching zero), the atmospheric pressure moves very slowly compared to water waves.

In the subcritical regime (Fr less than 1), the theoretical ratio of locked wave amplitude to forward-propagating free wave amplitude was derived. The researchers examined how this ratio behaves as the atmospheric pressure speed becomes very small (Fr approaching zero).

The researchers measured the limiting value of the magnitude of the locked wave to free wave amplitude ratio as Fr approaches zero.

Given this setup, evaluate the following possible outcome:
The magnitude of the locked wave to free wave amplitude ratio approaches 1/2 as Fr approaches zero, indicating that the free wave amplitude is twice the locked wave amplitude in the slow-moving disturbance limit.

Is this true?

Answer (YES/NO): NO